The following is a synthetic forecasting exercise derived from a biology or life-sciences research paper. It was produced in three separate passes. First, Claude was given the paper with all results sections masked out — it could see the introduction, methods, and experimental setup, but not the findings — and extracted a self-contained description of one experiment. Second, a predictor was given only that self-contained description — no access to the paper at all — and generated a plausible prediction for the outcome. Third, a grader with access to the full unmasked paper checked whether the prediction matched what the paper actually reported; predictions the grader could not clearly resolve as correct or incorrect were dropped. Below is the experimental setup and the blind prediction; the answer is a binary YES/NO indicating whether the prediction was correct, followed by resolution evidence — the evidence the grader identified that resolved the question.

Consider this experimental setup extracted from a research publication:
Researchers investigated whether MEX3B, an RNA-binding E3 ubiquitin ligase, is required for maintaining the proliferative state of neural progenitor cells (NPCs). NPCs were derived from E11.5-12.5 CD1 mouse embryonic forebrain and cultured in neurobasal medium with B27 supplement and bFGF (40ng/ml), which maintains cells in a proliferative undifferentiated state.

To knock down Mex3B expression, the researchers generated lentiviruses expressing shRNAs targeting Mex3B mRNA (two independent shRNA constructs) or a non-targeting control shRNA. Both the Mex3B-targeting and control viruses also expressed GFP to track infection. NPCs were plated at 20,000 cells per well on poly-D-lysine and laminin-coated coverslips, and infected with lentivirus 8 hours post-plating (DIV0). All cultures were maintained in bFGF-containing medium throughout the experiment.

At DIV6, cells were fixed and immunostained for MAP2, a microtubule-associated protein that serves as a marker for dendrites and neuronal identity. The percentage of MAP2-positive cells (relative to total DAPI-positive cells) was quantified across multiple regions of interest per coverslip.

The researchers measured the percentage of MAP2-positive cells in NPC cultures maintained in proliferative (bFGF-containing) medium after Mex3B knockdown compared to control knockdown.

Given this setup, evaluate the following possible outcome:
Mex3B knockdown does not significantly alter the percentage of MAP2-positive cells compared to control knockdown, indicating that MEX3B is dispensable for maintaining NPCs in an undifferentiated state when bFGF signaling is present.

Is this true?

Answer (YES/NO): NO